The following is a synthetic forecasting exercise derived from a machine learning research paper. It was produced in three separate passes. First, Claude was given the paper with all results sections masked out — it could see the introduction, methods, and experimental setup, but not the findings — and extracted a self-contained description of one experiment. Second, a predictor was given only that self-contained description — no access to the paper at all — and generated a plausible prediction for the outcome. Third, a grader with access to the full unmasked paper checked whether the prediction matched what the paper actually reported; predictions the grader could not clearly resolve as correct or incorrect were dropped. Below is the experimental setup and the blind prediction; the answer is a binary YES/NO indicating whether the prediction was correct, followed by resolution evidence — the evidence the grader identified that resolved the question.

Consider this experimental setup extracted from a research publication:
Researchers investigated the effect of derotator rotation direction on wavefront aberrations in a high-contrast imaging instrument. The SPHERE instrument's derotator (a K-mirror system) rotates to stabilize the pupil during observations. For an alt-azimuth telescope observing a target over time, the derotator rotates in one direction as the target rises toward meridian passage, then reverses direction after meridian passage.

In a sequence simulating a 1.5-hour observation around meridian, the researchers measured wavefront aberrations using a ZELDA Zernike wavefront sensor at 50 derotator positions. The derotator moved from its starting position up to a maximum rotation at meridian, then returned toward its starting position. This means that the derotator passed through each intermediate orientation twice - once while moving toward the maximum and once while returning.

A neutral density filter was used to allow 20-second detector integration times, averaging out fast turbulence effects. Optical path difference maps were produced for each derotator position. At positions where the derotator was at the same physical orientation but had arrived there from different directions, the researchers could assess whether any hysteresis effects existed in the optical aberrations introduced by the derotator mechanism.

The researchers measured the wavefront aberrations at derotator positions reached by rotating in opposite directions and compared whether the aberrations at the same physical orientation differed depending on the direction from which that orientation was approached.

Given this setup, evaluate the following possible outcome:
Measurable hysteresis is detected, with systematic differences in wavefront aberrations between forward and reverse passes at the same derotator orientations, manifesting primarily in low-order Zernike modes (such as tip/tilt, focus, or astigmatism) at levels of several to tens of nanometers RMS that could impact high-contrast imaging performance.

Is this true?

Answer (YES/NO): NO